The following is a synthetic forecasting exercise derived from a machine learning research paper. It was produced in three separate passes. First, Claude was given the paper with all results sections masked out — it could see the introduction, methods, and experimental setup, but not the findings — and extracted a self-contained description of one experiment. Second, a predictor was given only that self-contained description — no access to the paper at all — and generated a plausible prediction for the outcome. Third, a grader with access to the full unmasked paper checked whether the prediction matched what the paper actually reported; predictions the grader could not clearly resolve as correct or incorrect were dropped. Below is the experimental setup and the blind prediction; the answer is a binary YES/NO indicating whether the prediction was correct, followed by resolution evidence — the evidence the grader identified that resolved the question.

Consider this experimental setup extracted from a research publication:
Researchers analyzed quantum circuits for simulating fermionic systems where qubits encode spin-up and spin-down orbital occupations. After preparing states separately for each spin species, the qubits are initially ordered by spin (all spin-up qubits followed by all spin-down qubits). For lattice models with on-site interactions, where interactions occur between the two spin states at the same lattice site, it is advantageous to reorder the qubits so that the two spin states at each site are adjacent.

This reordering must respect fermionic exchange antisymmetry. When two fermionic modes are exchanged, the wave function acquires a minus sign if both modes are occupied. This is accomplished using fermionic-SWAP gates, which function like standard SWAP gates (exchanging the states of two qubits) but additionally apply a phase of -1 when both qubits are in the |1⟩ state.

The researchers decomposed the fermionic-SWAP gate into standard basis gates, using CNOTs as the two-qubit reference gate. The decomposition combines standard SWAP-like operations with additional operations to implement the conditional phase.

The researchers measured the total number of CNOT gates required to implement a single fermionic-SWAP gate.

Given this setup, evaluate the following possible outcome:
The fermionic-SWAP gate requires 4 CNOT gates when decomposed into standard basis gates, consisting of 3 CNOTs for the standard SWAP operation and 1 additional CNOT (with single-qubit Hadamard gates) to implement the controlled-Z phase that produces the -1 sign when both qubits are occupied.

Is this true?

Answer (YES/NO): YES